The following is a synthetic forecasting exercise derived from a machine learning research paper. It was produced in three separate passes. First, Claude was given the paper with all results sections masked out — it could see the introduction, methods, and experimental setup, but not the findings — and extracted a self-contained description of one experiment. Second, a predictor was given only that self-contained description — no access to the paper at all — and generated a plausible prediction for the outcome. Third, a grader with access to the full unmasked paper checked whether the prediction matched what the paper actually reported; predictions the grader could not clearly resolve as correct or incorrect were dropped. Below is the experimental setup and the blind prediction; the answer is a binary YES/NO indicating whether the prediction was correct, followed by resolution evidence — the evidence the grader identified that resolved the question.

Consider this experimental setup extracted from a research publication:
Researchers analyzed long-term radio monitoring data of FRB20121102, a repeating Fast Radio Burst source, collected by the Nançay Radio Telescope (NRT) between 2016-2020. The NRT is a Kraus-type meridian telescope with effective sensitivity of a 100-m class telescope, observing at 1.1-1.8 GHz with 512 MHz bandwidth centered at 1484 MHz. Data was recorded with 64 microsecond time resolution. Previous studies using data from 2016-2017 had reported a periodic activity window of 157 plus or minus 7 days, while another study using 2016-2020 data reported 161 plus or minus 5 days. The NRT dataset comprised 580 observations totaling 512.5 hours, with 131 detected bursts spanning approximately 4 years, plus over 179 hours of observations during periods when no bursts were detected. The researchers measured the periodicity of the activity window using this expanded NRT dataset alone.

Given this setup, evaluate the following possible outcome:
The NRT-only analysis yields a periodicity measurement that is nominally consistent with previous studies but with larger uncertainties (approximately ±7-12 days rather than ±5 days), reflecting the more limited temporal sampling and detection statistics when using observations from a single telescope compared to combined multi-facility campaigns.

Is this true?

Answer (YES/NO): NO